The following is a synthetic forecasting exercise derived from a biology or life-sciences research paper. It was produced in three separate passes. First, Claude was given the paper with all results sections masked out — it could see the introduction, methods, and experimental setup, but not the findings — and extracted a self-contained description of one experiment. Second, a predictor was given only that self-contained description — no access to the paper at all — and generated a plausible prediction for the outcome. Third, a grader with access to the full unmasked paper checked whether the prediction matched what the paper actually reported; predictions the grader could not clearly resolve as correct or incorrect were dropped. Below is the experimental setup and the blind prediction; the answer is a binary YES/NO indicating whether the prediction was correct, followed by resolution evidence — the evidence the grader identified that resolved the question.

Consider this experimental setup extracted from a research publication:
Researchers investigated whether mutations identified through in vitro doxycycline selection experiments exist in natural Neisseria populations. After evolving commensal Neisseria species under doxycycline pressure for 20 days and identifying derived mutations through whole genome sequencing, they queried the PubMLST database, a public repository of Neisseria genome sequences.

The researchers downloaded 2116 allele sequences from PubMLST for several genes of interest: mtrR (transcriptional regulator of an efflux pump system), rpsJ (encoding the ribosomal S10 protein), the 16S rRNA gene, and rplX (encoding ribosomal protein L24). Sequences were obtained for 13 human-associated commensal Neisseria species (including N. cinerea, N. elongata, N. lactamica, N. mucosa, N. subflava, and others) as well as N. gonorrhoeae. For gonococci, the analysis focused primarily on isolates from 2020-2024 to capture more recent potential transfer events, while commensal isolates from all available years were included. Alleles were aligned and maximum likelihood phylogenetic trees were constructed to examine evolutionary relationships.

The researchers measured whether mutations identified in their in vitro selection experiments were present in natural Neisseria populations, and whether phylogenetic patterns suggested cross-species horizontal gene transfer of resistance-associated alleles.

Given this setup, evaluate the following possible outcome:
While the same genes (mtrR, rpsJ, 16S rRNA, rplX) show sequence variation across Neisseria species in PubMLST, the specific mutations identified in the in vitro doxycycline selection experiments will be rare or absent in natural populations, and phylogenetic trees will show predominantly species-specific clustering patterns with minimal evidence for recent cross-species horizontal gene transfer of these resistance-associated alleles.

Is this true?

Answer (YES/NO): NO